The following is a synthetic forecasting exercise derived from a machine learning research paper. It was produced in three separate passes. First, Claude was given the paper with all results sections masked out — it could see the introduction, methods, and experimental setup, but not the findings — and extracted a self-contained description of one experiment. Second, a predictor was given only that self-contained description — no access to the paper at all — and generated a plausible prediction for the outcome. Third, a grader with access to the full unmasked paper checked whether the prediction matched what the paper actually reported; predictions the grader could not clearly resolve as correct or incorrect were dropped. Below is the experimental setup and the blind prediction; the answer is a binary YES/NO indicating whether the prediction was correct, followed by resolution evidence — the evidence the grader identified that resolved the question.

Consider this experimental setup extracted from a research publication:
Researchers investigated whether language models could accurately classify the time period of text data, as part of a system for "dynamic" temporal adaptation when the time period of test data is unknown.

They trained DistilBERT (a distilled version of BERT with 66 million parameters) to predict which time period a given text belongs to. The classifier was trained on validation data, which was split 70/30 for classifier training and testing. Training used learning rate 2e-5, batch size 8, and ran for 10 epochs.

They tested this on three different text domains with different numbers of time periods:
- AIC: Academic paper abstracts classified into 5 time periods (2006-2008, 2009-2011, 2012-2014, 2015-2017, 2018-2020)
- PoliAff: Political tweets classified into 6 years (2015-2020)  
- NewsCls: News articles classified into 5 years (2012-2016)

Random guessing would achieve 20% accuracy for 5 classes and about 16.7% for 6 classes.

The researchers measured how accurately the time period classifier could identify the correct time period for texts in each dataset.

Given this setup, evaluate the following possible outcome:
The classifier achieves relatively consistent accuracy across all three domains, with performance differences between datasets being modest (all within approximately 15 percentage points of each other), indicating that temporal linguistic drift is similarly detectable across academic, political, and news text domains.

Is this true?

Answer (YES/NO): YES